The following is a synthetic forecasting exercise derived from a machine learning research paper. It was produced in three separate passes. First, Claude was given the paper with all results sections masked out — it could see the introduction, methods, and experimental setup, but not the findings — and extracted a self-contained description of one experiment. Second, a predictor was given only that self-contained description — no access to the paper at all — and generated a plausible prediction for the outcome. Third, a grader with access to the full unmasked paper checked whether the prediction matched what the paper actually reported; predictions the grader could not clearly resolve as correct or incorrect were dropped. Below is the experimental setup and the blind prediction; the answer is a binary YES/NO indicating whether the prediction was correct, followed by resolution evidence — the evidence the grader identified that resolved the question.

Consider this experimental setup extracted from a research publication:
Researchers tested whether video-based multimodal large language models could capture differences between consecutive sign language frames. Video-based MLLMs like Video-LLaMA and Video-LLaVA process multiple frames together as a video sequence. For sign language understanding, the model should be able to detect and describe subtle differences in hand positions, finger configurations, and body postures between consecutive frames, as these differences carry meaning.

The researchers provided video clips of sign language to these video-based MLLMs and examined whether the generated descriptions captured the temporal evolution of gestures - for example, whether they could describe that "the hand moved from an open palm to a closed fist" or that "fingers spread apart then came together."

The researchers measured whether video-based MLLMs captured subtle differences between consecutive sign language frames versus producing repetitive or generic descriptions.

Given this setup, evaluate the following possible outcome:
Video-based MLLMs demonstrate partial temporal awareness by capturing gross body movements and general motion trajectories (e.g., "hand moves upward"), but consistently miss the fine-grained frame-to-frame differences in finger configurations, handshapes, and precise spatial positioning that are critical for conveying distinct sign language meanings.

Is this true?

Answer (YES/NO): NO